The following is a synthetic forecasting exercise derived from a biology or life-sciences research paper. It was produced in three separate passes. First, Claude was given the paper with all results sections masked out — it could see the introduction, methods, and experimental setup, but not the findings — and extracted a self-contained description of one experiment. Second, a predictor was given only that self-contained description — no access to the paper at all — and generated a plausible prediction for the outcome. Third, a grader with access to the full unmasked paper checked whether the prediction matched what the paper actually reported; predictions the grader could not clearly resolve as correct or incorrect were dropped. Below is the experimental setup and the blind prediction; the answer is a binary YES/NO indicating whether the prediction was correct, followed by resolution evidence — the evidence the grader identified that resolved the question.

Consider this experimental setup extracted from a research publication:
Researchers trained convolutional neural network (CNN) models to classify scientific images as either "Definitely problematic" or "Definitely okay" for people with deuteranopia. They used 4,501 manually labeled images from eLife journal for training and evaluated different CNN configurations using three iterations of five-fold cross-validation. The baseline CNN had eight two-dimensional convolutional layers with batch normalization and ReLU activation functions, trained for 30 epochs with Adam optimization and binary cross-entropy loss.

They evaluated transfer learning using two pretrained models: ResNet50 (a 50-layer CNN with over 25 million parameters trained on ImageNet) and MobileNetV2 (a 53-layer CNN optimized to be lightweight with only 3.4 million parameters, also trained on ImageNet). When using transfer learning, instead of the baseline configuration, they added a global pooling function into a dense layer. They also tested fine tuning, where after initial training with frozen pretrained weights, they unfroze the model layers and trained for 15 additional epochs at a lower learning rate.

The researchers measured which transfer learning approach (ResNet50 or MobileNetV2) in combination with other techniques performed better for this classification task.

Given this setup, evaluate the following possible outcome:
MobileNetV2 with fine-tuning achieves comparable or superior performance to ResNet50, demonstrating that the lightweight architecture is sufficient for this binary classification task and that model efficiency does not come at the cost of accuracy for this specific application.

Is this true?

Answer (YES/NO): NO